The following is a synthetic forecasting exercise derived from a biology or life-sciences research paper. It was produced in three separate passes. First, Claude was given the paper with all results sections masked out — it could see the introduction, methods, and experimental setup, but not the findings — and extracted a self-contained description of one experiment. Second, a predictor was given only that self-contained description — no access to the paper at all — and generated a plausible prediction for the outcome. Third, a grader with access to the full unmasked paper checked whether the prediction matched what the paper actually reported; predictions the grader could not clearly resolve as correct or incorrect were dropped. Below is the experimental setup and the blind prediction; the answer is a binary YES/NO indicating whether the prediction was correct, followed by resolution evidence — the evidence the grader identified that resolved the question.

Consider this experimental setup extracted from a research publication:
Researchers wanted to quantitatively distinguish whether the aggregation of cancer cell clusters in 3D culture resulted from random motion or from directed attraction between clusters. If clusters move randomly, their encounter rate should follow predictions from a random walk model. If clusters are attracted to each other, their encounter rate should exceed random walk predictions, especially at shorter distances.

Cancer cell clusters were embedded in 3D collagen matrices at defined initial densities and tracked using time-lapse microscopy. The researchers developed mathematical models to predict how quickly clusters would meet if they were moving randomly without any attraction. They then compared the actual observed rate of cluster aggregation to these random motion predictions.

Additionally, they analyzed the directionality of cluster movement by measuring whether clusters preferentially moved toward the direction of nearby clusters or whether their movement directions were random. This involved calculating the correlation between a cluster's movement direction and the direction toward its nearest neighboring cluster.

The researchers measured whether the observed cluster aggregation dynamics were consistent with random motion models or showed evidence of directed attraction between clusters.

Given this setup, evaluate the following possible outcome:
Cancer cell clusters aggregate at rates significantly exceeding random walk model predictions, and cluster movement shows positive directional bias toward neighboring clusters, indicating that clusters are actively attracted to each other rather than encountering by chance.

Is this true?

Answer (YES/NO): YES